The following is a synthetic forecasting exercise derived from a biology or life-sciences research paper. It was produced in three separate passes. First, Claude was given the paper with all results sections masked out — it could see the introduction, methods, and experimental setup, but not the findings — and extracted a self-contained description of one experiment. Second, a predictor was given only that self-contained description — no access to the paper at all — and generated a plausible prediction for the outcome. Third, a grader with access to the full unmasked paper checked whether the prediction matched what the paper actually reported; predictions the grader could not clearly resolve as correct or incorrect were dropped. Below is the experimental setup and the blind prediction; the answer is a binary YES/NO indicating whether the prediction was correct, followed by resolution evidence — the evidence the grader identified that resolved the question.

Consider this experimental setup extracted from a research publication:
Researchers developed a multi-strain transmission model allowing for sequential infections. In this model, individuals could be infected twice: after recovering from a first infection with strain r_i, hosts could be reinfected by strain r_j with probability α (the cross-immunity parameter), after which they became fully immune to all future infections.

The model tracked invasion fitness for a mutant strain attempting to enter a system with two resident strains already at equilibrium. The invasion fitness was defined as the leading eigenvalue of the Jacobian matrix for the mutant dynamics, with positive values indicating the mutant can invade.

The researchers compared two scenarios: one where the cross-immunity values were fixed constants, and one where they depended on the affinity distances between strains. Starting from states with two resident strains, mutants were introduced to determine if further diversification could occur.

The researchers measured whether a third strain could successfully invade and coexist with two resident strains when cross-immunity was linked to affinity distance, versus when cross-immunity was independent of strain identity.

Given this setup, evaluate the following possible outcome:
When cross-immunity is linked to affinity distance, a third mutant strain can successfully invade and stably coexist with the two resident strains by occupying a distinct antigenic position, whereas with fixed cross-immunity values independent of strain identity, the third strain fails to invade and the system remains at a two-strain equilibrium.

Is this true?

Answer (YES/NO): NO